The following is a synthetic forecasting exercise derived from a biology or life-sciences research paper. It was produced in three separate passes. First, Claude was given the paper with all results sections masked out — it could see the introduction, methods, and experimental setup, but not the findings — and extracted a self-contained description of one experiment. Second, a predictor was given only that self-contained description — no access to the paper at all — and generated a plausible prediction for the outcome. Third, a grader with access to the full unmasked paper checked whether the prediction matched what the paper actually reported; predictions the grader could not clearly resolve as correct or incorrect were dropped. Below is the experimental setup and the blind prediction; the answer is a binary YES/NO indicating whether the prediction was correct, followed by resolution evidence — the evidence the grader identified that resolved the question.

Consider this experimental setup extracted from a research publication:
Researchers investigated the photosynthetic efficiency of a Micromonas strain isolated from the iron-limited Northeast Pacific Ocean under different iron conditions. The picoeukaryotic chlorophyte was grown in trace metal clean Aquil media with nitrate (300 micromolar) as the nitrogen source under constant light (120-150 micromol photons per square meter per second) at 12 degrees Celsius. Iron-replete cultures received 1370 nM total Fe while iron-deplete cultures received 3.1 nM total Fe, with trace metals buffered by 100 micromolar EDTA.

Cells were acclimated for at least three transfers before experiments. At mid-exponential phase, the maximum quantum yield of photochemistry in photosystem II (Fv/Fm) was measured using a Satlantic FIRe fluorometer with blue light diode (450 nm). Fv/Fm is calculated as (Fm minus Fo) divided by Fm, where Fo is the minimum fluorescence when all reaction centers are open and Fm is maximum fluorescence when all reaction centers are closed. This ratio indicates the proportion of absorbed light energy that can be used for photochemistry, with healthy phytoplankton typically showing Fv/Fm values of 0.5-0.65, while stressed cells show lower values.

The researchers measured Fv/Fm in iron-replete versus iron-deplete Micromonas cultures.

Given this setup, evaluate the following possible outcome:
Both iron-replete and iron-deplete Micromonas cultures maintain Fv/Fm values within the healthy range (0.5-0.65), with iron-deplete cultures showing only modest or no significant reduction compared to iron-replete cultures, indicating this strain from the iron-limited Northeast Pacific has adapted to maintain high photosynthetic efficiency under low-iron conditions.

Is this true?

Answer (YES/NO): NO